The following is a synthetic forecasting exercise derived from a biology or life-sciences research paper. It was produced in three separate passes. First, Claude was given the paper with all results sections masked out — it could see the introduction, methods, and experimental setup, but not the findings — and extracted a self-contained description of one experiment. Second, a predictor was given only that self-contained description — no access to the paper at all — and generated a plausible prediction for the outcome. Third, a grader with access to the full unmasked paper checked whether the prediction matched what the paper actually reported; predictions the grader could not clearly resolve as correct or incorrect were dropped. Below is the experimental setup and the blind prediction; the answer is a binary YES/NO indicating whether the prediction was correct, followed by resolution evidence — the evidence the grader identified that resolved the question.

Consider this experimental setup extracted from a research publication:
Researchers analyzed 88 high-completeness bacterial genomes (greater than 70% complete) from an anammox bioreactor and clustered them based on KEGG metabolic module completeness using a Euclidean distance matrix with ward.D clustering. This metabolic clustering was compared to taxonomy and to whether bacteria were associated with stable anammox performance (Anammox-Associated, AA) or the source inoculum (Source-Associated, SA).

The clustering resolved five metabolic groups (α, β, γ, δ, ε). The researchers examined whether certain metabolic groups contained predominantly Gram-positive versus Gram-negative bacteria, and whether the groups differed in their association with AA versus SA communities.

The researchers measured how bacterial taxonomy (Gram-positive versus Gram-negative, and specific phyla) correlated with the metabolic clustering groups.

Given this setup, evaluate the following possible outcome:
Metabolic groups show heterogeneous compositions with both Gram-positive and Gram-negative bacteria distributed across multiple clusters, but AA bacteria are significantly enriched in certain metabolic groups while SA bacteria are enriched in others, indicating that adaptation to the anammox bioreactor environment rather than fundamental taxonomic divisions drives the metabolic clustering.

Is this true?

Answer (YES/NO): NO